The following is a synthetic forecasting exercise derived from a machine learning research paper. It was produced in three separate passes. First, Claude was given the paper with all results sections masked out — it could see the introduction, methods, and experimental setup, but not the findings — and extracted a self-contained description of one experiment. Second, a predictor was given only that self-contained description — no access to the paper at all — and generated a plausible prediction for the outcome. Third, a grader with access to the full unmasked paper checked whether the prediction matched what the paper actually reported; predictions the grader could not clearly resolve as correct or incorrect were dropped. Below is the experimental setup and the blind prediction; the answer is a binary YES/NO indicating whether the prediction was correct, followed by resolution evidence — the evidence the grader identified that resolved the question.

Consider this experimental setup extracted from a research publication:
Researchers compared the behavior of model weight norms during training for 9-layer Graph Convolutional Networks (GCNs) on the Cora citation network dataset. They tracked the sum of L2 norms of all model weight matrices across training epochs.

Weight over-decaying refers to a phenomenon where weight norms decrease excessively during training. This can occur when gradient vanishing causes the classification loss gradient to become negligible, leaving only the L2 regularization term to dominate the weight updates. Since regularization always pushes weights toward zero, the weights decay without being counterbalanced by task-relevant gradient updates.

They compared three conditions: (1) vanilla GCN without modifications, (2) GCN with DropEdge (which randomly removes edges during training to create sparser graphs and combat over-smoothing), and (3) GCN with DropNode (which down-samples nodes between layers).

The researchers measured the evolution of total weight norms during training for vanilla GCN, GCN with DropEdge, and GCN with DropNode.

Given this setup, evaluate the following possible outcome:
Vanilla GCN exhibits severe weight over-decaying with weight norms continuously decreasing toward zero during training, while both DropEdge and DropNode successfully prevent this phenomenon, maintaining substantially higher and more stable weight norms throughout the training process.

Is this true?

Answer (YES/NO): NO